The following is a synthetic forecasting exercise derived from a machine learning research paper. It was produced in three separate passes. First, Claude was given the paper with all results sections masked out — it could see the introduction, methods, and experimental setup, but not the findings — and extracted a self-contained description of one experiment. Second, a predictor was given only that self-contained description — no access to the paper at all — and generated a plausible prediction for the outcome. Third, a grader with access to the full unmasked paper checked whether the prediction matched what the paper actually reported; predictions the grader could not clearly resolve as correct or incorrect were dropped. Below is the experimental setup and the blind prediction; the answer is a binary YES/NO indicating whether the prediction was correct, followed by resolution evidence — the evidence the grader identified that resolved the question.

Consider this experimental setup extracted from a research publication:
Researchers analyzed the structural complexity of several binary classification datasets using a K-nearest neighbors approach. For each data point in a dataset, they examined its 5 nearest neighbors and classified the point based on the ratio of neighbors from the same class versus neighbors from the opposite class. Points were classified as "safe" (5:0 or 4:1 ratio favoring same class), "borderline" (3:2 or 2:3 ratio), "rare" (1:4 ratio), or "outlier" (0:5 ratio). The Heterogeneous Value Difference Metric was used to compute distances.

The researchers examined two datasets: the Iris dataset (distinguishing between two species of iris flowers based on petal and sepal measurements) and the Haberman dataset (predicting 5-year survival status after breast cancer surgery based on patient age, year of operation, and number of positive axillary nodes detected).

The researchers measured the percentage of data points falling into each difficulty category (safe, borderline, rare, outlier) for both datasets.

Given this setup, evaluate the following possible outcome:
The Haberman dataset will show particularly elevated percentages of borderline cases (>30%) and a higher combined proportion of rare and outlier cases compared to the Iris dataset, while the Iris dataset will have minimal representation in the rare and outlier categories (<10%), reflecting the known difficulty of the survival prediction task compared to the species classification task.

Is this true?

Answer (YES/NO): YES